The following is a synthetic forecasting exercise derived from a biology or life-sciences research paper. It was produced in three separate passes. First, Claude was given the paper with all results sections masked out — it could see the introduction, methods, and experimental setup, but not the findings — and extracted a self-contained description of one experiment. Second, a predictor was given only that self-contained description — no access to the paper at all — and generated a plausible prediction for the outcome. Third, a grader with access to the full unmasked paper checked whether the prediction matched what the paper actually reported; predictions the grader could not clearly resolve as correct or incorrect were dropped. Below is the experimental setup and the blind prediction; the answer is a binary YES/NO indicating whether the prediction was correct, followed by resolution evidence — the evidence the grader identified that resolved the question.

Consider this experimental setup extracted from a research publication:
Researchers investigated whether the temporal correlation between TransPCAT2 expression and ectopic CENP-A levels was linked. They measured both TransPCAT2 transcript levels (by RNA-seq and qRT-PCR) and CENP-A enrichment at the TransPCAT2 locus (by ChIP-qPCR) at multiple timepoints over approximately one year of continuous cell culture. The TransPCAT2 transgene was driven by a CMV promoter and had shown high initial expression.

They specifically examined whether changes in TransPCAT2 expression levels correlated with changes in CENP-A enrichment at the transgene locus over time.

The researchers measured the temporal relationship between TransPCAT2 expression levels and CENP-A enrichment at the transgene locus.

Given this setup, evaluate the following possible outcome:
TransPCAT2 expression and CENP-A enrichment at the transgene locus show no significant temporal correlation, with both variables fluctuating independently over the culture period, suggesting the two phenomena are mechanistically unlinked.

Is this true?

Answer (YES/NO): NO